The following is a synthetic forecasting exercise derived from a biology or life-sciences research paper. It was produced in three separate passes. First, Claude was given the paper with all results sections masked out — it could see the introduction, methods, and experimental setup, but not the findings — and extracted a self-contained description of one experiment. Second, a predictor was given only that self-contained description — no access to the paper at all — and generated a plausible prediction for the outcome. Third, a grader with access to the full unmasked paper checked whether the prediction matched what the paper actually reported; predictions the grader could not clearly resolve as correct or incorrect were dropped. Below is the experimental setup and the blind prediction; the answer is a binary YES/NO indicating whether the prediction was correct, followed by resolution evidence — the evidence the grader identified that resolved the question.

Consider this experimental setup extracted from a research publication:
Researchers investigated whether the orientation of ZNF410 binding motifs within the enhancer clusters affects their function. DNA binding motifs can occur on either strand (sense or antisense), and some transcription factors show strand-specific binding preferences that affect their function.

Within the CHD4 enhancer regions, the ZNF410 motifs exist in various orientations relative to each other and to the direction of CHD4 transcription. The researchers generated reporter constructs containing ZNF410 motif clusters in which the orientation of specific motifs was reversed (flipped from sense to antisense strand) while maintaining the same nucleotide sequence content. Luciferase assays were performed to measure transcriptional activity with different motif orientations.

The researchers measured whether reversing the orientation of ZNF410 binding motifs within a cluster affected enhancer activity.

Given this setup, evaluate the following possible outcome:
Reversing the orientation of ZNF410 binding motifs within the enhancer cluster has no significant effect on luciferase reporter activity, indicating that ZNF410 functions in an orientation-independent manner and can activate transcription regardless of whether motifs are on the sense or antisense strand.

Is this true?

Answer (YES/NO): NO